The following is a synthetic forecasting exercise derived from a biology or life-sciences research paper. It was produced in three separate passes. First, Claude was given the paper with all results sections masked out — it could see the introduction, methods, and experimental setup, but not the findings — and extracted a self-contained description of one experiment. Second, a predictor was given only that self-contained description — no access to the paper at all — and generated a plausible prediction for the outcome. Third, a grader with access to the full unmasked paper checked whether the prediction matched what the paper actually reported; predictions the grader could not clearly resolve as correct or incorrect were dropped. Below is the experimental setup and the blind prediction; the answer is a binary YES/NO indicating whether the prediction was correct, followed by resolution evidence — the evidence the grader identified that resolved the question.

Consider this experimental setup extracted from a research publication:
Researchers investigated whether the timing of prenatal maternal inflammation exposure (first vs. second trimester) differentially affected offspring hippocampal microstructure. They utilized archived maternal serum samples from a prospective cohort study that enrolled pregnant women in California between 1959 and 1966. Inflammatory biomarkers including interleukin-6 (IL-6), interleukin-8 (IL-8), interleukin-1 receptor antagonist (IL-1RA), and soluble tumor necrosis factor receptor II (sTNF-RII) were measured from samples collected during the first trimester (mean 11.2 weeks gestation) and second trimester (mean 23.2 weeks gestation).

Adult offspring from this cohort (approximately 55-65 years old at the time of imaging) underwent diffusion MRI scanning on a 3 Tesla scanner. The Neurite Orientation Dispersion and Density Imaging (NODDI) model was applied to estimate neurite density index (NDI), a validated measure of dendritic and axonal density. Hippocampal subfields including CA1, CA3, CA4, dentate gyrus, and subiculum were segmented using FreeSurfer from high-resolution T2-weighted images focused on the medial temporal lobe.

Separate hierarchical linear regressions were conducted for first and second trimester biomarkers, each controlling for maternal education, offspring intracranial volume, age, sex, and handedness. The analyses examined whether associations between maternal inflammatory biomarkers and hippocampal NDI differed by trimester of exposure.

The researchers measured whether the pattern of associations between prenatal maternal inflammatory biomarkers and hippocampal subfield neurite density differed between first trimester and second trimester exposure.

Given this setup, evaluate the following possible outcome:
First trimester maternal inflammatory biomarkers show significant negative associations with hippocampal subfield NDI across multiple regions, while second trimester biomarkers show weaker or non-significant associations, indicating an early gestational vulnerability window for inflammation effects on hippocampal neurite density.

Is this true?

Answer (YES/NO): YES